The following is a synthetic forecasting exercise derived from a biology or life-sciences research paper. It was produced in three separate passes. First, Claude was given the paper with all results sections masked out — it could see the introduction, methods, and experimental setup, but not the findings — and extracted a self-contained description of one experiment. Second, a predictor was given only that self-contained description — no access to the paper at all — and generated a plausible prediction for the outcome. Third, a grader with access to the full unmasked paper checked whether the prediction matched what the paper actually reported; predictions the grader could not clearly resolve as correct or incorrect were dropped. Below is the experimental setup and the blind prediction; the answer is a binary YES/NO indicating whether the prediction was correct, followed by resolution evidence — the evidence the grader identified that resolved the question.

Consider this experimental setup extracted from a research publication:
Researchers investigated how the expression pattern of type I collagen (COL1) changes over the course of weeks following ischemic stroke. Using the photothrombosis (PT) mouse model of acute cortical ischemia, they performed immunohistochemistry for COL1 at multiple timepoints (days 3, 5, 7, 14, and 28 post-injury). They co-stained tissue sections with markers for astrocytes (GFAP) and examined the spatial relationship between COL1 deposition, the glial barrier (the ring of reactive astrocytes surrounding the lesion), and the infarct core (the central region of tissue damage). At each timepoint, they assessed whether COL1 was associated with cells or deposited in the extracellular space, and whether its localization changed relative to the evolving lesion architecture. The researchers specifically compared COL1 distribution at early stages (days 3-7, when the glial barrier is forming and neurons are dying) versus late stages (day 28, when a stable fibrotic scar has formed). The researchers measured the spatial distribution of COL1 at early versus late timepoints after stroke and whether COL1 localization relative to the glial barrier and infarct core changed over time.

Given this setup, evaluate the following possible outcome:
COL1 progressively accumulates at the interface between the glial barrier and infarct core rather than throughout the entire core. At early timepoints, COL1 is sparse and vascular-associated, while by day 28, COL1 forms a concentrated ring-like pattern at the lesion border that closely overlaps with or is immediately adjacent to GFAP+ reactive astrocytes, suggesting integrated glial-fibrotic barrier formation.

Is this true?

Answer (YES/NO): NO